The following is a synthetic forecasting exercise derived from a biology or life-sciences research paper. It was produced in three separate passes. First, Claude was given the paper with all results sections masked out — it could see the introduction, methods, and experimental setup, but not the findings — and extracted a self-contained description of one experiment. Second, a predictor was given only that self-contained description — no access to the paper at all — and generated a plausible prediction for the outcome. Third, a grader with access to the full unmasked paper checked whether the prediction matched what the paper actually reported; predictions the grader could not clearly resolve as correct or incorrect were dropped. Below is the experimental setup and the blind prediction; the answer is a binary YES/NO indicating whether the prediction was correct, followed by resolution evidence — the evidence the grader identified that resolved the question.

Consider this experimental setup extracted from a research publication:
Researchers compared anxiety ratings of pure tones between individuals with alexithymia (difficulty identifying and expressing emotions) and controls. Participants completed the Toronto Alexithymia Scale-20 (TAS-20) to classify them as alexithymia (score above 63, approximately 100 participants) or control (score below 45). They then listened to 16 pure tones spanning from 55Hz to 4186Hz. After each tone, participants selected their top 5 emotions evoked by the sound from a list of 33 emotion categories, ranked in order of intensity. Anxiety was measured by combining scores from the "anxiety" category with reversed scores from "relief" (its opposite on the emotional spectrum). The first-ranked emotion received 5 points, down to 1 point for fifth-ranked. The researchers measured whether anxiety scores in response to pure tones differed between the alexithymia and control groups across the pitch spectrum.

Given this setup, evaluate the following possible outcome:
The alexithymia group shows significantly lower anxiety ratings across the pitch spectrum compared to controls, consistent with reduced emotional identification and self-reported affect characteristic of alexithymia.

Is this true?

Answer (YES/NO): NO